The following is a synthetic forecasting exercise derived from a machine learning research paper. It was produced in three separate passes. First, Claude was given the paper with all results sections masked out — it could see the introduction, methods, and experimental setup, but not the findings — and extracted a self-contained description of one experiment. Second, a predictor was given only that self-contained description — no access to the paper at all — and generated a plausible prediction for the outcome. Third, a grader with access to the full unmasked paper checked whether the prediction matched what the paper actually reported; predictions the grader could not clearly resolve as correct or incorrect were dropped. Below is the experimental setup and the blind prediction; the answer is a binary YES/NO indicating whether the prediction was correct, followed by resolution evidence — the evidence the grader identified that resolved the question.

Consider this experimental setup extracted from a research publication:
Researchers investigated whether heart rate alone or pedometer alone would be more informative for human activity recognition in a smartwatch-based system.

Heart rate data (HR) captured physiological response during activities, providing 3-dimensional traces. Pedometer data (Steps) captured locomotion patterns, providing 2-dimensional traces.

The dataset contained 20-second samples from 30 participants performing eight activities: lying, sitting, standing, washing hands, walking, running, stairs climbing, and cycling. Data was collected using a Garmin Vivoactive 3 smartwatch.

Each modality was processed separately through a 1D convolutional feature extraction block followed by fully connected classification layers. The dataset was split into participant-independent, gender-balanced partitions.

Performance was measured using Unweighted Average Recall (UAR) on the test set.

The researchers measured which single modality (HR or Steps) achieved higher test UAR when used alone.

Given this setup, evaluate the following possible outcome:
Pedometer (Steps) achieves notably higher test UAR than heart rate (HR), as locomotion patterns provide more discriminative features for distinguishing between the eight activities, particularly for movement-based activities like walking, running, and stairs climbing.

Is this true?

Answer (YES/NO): NO